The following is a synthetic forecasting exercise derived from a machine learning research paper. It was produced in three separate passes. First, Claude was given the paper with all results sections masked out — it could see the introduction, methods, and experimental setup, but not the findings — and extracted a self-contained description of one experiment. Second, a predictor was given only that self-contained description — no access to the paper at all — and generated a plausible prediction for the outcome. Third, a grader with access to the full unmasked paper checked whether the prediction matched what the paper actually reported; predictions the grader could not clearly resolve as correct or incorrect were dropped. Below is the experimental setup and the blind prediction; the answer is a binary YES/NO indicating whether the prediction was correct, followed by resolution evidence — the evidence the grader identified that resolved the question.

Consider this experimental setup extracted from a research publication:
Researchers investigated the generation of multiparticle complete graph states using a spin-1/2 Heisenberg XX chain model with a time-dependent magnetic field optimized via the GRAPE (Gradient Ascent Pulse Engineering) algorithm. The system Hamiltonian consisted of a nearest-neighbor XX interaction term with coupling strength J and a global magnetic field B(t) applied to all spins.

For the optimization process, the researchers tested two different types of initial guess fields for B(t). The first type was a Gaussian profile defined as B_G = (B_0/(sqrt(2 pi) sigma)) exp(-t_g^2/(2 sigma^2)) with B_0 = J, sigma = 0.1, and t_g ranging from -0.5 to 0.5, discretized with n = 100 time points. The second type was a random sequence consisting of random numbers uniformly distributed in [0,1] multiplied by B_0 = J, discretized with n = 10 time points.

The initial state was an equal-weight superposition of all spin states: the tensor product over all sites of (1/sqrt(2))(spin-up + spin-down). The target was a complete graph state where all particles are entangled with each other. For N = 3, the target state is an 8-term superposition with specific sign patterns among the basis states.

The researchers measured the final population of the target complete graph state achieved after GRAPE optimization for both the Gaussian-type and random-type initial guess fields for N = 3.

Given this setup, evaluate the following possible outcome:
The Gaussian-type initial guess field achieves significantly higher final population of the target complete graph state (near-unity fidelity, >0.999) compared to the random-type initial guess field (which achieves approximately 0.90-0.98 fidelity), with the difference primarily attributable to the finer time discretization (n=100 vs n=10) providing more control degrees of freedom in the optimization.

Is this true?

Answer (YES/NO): NO